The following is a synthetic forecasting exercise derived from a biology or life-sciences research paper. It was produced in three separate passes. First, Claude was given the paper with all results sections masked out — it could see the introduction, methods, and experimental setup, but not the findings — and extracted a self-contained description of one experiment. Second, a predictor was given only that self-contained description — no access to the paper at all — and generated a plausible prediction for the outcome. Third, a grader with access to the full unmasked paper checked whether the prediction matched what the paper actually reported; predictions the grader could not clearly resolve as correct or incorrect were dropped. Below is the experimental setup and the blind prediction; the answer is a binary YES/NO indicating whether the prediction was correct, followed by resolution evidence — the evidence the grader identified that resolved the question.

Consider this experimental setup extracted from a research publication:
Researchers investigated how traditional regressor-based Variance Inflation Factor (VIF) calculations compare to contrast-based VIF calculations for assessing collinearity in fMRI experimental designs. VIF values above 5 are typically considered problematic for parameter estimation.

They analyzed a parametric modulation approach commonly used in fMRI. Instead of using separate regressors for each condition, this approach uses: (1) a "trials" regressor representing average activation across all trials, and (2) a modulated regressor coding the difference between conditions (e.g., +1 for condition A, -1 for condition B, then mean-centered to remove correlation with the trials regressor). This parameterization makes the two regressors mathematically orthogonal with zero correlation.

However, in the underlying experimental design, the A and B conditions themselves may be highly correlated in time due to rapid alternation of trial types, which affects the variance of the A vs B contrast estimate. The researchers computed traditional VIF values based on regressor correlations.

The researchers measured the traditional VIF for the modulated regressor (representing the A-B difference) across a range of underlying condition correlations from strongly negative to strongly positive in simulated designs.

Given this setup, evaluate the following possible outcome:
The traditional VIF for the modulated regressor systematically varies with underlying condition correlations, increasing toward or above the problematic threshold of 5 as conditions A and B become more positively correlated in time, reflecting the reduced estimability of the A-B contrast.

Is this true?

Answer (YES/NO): NO